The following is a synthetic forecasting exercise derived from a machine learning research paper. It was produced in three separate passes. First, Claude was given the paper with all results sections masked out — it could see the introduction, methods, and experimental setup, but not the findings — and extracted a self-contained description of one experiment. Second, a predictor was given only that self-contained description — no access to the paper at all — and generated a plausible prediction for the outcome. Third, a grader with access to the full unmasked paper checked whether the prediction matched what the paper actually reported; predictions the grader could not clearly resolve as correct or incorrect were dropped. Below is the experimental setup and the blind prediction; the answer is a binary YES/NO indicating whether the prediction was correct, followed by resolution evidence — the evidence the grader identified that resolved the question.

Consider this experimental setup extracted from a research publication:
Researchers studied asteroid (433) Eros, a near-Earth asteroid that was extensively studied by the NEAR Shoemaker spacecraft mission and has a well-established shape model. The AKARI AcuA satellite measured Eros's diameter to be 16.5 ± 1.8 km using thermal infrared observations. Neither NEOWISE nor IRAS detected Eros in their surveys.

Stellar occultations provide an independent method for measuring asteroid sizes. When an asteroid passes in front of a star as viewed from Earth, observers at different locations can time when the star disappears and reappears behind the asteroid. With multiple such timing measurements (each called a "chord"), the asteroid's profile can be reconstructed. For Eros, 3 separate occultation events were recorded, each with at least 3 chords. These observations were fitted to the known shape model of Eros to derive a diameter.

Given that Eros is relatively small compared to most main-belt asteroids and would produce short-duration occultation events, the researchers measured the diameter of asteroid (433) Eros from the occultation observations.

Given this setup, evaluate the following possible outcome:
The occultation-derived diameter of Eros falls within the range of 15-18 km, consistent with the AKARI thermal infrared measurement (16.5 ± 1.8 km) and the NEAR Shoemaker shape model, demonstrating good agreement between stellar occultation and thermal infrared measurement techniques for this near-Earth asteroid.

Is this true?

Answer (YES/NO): YES